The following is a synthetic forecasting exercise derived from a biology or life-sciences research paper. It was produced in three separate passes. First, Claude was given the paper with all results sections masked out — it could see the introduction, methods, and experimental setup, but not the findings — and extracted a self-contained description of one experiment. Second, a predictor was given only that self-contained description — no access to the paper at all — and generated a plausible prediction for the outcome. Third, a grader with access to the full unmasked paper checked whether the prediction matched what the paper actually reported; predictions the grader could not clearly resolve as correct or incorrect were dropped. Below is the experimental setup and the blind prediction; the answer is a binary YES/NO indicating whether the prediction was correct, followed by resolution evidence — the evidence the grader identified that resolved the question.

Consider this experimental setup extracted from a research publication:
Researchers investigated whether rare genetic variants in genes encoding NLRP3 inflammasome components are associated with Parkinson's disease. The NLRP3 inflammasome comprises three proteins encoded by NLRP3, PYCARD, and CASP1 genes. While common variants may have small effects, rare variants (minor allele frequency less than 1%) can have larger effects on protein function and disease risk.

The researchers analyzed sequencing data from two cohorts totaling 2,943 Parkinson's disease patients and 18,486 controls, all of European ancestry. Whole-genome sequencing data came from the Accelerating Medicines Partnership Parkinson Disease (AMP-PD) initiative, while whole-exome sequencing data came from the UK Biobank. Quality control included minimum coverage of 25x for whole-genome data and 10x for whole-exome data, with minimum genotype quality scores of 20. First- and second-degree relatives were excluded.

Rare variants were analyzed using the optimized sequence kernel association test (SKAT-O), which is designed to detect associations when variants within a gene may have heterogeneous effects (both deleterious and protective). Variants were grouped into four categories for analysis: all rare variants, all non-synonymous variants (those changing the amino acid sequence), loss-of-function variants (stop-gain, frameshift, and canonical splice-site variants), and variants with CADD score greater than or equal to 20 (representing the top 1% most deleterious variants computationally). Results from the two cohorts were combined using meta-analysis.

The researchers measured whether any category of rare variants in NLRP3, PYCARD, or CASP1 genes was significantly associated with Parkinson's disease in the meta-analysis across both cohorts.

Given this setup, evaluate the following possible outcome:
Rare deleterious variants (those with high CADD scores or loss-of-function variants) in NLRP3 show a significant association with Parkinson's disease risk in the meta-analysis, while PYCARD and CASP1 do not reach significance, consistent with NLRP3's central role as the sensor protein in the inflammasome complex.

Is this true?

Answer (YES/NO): NO